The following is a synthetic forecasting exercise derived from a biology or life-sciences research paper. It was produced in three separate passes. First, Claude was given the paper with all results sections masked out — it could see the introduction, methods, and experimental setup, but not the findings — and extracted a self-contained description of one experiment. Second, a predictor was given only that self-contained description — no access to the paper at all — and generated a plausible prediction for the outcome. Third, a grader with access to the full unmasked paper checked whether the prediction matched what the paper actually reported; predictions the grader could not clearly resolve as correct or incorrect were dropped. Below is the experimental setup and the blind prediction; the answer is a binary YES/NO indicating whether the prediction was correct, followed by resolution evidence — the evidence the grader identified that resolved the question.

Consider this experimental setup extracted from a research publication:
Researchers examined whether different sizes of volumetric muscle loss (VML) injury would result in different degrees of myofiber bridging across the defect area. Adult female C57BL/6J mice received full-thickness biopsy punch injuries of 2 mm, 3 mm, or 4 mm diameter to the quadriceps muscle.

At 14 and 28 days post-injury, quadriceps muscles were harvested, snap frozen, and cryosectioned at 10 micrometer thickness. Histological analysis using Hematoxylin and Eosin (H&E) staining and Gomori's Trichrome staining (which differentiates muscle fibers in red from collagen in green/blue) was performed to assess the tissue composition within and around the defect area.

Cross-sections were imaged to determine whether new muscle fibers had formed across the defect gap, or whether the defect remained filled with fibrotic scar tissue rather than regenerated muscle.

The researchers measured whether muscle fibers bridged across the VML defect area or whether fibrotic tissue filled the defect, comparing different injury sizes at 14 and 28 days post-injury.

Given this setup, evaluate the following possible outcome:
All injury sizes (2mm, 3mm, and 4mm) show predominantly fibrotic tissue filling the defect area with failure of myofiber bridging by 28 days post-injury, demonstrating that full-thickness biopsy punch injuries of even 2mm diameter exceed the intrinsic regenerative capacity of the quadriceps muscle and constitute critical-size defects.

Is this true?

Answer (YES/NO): NO